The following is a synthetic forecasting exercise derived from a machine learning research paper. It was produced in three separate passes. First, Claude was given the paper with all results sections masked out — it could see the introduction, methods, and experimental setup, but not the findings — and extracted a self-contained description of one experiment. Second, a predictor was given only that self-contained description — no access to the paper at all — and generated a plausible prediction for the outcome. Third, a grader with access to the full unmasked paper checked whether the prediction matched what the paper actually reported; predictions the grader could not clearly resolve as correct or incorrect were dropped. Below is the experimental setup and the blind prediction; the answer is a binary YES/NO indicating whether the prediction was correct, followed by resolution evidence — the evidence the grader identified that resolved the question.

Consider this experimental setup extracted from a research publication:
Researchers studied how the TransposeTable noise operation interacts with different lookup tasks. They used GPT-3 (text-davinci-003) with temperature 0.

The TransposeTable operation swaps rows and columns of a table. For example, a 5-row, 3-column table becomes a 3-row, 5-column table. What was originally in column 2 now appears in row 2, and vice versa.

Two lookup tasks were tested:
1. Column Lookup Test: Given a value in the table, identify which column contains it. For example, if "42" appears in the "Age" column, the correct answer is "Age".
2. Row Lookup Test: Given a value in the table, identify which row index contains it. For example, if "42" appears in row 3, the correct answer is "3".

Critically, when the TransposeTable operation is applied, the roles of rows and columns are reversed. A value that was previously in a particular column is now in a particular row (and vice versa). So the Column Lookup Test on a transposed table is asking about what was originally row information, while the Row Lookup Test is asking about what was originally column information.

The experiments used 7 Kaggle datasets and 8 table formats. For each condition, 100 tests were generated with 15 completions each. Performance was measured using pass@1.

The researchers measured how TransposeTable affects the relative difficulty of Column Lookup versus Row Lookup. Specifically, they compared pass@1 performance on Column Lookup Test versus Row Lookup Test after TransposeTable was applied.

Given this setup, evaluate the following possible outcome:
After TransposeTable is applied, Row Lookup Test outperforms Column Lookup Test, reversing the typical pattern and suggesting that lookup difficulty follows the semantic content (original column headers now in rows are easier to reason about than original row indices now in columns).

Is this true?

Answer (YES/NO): NO